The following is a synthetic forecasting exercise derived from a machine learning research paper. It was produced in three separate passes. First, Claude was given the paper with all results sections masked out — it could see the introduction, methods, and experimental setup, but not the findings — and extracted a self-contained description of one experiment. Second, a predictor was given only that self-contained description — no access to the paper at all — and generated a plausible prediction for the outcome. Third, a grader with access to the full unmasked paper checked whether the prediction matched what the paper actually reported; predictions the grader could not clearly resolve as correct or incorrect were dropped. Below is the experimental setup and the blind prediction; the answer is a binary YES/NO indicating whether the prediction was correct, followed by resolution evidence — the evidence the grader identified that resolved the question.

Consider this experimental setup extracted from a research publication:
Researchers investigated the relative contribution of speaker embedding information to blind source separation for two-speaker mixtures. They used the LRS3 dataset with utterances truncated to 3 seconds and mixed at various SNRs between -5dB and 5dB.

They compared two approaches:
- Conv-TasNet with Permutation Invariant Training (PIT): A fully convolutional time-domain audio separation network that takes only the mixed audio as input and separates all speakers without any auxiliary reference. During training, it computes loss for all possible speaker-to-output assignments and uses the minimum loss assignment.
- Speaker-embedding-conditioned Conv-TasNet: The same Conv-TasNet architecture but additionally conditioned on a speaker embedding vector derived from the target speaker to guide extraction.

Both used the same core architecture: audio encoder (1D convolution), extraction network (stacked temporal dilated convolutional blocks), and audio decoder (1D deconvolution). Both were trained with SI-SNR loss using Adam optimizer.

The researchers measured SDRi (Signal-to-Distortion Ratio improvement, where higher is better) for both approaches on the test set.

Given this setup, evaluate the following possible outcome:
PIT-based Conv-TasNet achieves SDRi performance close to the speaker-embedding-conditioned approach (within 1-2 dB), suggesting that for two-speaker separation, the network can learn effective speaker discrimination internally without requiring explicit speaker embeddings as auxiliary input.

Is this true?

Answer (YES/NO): YES